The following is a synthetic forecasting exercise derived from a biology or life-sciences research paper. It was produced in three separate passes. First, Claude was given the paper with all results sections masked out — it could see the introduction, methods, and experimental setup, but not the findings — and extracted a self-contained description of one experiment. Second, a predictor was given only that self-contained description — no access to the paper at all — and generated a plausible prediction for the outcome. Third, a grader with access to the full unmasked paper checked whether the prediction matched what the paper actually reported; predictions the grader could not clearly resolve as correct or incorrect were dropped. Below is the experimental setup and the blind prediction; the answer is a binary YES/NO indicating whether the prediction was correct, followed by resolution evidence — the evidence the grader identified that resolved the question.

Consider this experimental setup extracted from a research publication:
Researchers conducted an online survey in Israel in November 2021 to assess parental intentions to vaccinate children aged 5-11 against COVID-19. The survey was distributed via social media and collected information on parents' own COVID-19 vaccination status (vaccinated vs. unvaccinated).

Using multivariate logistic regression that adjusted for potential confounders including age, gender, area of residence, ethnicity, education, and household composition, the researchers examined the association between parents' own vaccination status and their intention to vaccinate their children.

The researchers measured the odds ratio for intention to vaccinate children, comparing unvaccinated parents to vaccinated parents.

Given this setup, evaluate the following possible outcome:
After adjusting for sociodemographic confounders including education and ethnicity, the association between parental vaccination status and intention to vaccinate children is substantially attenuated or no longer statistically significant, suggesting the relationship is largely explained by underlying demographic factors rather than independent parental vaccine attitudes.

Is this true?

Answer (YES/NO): NO